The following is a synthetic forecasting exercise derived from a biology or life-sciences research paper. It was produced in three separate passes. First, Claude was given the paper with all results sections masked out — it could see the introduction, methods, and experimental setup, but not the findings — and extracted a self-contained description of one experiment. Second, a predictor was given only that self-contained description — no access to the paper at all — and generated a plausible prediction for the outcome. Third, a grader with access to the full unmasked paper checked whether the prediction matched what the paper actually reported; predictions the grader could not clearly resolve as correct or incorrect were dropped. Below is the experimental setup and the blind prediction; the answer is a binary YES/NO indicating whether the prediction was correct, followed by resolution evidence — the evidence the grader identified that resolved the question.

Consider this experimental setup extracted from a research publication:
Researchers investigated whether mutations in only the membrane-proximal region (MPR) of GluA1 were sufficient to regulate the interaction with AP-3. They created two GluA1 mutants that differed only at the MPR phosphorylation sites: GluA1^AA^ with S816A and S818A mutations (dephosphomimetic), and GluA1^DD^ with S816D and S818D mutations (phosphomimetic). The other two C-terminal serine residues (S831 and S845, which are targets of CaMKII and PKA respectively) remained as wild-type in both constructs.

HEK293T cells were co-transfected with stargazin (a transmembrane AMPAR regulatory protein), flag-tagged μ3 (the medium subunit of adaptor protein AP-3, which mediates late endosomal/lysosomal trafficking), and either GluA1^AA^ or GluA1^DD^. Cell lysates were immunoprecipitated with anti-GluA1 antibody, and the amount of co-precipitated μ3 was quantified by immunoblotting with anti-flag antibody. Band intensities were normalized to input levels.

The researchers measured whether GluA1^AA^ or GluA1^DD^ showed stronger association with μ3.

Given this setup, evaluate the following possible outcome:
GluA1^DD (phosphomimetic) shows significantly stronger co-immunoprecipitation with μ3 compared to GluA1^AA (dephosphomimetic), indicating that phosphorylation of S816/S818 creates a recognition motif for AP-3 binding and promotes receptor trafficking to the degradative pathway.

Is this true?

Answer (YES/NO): NO